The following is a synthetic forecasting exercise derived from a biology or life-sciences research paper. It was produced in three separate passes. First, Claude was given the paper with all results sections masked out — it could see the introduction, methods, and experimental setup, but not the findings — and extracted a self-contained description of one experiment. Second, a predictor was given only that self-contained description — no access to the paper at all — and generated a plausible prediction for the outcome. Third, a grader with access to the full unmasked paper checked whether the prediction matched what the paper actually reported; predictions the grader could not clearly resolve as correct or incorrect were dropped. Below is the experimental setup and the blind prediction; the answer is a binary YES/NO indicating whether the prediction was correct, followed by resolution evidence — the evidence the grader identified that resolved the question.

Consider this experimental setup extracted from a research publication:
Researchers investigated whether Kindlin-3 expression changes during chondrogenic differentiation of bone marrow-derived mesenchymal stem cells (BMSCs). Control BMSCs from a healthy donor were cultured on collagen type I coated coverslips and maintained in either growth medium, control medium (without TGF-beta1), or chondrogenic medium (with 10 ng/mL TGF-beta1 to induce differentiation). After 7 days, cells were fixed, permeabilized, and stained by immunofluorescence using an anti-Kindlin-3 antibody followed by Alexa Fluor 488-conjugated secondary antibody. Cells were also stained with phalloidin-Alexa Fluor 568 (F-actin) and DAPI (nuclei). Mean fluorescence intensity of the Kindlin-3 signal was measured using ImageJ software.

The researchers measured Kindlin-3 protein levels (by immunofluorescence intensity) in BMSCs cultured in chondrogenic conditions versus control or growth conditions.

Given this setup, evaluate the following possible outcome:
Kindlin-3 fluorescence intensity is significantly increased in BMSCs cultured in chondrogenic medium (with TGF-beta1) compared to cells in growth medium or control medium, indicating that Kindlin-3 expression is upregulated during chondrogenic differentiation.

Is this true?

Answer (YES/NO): YES